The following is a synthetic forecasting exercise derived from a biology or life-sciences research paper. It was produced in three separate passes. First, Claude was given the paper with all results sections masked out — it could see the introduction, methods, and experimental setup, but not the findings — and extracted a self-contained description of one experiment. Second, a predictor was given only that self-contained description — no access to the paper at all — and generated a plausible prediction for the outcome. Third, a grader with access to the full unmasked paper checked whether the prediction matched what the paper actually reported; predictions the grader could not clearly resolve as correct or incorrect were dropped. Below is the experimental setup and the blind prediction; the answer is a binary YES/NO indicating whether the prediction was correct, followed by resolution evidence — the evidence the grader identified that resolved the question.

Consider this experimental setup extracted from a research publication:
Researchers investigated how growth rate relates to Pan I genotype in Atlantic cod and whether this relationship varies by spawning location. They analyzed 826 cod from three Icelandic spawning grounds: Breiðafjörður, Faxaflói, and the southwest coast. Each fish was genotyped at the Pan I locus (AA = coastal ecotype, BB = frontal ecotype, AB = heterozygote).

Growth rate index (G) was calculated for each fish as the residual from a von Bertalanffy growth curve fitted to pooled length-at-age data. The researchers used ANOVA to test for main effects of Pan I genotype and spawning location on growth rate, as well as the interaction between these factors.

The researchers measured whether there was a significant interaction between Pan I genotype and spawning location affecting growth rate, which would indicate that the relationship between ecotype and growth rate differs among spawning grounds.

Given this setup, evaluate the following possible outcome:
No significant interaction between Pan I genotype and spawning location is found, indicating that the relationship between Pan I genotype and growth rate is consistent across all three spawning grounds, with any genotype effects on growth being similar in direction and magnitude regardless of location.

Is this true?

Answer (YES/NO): NO